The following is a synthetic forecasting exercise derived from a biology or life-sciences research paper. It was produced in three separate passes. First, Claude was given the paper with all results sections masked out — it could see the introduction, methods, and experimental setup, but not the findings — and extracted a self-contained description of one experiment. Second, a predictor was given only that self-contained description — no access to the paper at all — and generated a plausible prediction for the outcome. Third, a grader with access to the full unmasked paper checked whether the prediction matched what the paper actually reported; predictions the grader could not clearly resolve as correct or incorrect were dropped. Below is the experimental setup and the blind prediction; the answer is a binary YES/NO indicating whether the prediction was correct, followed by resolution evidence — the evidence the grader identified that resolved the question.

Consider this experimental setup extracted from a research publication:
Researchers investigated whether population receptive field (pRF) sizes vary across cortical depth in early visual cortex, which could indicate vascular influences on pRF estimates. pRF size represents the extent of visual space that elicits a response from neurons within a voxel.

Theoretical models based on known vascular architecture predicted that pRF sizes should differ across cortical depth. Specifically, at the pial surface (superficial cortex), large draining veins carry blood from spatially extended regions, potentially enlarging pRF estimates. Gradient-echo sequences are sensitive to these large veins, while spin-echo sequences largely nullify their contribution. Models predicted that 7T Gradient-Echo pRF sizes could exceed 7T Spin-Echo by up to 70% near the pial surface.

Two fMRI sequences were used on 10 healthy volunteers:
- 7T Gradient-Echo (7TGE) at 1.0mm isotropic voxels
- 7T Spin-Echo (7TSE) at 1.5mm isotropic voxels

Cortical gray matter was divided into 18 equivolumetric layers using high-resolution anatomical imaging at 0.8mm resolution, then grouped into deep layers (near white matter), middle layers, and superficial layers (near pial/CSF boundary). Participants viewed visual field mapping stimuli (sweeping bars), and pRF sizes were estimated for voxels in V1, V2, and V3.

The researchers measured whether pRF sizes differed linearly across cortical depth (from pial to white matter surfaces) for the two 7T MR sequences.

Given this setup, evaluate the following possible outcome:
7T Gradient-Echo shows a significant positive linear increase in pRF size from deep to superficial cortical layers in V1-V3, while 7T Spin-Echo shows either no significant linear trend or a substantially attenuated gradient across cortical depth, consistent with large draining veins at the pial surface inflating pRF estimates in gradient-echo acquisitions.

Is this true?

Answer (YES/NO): NO